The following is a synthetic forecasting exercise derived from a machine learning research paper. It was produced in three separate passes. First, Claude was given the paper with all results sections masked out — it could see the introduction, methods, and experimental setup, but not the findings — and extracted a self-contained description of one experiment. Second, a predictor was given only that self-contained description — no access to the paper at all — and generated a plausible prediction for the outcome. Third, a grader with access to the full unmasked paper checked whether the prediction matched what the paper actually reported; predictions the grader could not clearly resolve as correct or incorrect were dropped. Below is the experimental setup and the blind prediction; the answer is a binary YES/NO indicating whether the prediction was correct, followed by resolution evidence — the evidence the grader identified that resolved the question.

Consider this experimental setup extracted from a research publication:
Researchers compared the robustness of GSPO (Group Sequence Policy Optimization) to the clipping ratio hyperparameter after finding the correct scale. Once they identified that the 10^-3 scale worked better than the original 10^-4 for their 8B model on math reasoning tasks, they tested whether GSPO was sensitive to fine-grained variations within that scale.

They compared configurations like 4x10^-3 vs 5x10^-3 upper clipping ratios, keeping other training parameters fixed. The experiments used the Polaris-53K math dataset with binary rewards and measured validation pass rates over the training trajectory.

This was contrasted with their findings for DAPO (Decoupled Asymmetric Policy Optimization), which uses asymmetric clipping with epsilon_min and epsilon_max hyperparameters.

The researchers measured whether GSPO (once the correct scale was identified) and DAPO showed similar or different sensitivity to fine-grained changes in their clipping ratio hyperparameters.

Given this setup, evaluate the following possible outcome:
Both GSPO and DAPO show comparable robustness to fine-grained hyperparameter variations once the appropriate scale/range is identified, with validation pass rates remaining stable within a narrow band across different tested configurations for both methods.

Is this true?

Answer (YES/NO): NO